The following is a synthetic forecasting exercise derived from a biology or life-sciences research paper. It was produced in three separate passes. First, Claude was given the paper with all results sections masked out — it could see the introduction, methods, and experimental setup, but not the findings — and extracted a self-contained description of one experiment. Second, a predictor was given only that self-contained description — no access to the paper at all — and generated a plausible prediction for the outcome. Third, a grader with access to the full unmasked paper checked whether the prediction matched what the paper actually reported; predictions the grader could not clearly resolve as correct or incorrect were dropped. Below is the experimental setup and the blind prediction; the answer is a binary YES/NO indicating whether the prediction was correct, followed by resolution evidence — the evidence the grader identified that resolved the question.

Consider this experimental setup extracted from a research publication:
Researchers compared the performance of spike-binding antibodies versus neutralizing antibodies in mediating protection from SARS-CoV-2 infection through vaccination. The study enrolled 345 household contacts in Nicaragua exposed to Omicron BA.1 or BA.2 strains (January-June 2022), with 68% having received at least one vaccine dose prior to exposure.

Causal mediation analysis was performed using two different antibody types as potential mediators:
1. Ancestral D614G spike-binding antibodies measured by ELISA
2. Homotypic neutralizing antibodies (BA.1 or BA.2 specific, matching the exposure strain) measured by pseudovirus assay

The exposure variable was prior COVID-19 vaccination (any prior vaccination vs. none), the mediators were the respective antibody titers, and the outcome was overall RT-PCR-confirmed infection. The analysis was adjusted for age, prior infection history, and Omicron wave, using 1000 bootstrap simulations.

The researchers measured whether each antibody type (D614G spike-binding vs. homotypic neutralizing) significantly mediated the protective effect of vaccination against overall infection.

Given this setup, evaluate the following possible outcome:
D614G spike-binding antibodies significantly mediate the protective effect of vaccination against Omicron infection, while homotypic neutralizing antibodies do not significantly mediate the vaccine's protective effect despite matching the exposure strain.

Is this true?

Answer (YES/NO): NO